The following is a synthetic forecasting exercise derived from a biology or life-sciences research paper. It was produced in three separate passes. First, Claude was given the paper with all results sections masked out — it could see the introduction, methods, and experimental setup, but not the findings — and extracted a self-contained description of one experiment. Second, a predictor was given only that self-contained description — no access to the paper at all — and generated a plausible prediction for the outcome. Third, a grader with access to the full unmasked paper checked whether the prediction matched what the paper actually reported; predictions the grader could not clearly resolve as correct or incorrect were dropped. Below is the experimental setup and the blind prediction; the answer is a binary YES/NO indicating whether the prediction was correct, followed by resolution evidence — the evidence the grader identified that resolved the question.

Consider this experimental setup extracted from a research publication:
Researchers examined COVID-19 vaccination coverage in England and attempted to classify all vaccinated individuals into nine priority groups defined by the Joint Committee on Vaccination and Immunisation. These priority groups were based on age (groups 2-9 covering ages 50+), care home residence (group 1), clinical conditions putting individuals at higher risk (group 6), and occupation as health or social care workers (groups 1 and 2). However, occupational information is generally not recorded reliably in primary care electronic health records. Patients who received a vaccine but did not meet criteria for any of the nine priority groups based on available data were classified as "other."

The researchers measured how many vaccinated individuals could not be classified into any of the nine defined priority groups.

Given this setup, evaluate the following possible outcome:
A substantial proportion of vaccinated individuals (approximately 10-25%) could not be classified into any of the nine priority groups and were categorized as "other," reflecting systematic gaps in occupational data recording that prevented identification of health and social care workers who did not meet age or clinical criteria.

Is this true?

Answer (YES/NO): YES